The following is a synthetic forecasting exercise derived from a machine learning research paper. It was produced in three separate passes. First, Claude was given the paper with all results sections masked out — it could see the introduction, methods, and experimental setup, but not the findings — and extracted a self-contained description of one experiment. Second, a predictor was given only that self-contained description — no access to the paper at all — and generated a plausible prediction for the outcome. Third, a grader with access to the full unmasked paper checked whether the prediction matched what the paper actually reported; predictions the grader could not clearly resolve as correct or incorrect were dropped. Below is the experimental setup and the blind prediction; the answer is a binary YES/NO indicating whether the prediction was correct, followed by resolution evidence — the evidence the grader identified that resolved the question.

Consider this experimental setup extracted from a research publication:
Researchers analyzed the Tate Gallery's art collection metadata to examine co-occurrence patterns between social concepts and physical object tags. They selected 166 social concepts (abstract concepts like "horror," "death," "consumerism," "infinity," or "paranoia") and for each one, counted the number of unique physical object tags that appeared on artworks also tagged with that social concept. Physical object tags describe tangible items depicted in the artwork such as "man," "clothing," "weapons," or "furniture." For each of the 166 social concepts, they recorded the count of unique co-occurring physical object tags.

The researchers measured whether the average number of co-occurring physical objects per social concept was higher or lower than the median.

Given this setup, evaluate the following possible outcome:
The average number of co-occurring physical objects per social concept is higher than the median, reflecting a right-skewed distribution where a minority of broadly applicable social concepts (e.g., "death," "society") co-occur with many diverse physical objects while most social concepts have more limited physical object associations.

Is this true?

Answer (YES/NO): YES